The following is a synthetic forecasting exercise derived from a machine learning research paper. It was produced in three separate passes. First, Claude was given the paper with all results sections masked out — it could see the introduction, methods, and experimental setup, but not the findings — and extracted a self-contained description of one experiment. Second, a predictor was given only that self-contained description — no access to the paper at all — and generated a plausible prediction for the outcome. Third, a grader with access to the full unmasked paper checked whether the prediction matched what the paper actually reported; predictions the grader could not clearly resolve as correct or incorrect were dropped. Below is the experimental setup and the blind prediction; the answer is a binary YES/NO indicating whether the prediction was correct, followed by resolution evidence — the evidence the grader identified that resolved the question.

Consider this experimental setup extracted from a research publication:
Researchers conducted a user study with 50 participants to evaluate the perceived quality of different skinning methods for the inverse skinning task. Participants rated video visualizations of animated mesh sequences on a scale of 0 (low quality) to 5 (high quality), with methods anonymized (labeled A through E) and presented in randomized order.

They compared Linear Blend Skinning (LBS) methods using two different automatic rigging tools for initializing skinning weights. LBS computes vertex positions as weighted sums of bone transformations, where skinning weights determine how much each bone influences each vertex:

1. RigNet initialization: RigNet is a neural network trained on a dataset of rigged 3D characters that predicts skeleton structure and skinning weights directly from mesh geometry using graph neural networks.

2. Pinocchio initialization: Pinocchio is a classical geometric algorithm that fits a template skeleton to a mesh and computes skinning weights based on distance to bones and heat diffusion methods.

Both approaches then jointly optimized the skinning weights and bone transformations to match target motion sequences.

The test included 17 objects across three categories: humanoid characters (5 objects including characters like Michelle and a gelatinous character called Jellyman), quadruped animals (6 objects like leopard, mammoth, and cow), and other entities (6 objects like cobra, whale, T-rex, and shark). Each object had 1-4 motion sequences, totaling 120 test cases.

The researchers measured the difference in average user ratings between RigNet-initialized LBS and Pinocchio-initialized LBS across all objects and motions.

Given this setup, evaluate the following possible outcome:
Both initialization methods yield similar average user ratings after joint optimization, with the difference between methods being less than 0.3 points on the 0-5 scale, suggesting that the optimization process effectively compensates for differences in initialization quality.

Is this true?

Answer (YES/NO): NO